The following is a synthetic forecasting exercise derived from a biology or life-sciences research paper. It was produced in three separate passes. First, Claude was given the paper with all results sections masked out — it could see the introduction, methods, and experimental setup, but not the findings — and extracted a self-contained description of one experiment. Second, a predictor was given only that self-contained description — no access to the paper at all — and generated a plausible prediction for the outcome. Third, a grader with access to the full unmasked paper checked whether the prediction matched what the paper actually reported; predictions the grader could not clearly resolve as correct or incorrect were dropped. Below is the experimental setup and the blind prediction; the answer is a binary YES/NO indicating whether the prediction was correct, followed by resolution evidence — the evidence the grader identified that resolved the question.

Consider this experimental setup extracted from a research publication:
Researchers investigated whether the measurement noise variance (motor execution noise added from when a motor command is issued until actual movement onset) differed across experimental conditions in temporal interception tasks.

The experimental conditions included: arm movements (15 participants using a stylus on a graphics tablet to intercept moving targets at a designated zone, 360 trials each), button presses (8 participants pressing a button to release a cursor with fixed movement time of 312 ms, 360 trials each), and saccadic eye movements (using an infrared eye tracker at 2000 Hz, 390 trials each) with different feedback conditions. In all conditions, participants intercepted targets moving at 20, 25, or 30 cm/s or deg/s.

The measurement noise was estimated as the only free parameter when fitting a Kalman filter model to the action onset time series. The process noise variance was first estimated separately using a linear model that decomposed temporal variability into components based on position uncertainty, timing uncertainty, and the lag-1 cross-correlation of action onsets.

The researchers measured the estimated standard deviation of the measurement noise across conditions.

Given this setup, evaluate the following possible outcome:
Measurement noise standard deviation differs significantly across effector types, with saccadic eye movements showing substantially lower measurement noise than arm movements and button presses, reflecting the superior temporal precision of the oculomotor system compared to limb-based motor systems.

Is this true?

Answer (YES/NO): NO